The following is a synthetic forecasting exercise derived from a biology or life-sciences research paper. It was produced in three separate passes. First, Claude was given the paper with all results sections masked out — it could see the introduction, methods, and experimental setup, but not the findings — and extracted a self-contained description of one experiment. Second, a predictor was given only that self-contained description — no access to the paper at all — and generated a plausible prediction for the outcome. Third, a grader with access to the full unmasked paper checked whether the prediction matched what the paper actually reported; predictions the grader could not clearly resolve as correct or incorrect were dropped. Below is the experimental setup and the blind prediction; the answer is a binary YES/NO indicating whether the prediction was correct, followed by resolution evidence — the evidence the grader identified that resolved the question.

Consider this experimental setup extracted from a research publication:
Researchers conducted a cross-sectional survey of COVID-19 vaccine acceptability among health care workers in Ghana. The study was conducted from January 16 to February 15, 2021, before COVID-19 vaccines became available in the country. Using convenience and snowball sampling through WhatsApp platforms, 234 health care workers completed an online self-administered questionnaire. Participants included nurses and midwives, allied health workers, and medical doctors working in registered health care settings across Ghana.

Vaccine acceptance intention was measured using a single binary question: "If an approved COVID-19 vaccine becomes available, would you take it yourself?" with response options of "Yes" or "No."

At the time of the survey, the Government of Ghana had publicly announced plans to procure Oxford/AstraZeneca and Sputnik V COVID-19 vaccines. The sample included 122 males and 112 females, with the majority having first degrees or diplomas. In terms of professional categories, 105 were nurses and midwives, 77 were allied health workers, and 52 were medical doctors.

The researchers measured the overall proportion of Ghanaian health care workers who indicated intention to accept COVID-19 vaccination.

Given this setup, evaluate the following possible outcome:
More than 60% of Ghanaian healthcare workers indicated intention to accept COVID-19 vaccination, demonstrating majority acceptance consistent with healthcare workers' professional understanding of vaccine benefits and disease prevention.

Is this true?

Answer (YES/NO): NO